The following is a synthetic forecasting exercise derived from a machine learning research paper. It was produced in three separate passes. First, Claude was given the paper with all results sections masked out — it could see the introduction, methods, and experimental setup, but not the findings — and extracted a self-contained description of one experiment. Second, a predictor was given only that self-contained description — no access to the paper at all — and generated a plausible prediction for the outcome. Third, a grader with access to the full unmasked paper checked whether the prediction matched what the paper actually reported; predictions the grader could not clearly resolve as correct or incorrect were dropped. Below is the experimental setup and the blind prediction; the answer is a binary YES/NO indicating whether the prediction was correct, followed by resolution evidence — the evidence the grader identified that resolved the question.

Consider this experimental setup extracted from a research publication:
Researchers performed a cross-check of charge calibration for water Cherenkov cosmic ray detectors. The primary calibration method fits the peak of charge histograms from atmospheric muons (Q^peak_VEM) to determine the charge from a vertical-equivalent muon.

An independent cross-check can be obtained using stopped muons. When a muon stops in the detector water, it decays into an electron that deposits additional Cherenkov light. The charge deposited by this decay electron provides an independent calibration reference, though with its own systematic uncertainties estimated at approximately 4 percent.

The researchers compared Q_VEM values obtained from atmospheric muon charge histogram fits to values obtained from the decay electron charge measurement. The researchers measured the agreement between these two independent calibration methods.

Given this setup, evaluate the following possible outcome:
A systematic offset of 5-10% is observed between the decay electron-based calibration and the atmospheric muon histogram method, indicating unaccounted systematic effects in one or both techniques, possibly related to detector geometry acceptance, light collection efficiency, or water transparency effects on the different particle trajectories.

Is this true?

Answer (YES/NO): NO